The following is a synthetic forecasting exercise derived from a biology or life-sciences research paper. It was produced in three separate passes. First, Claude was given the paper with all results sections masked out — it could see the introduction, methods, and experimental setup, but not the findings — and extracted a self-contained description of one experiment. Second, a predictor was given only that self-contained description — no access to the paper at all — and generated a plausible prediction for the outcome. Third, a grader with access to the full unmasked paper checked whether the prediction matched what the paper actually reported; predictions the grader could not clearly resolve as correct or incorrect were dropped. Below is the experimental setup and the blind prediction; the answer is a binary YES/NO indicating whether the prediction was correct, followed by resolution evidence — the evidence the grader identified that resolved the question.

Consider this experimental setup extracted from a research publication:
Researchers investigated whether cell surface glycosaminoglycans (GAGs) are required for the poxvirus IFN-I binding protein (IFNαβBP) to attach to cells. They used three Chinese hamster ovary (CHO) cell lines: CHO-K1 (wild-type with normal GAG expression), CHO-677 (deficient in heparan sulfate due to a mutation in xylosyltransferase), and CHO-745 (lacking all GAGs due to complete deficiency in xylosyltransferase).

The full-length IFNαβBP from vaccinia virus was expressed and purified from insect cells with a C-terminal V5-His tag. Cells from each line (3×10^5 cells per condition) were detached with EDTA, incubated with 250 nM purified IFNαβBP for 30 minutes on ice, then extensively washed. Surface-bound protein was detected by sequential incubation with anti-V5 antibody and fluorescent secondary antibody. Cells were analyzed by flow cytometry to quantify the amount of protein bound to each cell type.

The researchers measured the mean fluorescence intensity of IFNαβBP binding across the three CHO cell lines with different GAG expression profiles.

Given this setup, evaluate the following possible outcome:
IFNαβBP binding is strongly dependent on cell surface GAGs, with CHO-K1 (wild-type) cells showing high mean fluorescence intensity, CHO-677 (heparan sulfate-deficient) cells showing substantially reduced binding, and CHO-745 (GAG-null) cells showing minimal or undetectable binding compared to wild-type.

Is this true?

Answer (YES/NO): NO